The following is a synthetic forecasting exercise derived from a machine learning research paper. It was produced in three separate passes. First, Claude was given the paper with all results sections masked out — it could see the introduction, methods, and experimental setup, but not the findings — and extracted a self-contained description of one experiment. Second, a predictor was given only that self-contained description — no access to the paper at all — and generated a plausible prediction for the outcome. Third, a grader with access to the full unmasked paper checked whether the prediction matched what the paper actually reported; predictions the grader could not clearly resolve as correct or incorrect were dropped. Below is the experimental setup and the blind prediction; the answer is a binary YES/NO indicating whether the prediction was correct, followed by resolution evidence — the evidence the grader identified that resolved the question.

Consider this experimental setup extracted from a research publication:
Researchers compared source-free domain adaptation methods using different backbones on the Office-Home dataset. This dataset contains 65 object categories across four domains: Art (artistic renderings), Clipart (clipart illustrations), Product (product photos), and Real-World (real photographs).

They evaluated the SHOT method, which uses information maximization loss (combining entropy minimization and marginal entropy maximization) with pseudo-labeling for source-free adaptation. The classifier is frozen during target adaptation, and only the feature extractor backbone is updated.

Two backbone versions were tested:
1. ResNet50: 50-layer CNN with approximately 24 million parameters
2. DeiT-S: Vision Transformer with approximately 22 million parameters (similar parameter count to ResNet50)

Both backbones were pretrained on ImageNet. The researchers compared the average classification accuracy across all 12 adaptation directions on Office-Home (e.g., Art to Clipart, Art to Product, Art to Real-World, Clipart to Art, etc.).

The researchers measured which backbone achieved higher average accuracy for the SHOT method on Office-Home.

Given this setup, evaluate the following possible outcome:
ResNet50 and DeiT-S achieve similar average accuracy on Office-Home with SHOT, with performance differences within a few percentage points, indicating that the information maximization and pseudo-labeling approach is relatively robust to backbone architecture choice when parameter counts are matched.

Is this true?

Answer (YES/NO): NO